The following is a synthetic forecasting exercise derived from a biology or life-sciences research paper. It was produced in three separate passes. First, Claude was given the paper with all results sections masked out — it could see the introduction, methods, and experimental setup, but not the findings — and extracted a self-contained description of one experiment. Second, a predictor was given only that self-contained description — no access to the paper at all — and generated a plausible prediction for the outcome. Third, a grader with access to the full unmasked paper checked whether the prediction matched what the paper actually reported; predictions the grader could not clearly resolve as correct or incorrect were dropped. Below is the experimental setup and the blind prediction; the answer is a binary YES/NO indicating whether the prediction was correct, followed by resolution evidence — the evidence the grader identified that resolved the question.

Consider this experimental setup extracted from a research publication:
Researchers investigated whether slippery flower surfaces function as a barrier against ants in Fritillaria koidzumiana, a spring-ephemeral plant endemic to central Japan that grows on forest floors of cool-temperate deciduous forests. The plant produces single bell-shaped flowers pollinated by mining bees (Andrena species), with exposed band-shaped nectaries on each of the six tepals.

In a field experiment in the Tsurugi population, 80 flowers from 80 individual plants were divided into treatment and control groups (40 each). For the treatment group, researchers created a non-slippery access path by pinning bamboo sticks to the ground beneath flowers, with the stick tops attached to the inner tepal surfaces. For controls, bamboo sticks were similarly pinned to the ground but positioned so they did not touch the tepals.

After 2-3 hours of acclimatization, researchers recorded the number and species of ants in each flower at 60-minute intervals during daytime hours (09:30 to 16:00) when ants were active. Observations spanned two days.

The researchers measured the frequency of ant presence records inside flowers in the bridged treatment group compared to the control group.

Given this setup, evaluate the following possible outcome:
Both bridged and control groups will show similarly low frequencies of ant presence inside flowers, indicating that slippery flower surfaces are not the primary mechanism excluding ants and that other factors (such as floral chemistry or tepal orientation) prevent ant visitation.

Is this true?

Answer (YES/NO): NO